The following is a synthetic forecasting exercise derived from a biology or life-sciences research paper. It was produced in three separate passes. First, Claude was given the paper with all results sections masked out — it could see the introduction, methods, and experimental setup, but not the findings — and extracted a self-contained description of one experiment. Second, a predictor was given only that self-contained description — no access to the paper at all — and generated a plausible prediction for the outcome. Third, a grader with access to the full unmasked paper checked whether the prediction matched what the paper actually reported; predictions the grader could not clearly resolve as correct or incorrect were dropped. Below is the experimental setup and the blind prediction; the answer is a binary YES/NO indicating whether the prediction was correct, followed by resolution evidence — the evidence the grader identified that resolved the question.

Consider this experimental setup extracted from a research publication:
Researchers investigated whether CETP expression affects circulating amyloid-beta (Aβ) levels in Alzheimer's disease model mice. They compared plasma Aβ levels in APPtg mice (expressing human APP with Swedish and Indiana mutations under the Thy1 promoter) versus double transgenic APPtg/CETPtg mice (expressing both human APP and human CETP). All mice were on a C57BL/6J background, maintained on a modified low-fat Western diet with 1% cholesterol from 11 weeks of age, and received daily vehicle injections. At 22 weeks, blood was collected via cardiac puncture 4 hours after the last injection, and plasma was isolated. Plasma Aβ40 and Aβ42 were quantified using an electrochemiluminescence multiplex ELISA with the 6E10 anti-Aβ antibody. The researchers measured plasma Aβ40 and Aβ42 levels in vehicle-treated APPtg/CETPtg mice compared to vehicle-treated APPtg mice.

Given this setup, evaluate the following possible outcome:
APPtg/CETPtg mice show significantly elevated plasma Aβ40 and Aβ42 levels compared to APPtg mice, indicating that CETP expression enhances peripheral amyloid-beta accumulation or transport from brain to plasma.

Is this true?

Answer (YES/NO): NO